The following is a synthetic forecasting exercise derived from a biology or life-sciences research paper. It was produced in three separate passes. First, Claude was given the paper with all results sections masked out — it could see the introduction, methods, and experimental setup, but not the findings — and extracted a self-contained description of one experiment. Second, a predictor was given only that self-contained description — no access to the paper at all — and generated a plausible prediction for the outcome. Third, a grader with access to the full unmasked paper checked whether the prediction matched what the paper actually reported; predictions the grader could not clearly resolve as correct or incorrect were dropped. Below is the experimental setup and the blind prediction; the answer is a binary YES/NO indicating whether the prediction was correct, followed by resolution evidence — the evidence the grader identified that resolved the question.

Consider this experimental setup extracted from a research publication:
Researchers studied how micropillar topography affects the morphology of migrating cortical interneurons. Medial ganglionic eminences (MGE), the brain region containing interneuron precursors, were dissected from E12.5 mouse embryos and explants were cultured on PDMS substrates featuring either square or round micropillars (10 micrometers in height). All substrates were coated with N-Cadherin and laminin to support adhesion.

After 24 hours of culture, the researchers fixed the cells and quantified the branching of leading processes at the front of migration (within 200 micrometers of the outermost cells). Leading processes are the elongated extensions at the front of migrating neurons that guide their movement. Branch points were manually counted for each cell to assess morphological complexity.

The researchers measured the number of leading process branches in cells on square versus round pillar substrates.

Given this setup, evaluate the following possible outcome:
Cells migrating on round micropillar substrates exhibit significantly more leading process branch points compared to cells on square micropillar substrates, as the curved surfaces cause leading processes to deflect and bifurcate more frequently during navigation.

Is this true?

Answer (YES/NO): YES